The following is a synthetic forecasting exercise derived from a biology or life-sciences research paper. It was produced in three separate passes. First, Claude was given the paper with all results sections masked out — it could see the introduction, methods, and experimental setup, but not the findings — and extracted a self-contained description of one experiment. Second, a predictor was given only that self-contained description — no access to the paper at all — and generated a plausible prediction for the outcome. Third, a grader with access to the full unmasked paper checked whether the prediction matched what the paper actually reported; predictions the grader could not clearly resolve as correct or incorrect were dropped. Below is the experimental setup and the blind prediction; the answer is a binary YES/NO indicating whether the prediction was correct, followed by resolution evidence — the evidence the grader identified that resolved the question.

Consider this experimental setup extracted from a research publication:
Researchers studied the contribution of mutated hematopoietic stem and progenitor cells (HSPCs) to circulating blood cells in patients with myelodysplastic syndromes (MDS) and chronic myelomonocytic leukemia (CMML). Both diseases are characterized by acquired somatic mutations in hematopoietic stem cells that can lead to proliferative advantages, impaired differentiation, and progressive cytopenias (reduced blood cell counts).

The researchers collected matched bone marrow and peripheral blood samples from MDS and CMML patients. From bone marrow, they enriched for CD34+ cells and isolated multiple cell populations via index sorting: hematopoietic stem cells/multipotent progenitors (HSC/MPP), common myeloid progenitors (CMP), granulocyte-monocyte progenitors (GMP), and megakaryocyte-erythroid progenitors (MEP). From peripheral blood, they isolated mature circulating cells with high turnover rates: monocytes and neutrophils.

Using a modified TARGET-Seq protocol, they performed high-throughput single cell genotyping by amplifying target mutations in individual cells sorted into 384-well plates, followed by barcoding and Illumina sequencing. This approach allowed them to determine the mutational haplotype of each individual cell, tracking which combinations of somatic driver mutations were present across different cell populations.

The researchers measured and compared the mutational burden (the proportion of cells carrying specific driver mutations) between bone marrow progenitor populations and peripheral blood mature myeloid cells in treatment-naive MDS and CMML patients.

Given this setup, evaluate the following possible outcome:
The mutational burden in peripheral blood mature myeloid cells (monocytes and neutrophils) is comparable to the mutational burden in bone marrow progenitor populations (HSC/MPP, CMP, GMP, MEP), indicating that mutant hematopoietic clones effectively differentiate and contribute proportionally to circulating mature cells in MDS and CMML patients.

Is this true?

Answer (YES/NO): YES